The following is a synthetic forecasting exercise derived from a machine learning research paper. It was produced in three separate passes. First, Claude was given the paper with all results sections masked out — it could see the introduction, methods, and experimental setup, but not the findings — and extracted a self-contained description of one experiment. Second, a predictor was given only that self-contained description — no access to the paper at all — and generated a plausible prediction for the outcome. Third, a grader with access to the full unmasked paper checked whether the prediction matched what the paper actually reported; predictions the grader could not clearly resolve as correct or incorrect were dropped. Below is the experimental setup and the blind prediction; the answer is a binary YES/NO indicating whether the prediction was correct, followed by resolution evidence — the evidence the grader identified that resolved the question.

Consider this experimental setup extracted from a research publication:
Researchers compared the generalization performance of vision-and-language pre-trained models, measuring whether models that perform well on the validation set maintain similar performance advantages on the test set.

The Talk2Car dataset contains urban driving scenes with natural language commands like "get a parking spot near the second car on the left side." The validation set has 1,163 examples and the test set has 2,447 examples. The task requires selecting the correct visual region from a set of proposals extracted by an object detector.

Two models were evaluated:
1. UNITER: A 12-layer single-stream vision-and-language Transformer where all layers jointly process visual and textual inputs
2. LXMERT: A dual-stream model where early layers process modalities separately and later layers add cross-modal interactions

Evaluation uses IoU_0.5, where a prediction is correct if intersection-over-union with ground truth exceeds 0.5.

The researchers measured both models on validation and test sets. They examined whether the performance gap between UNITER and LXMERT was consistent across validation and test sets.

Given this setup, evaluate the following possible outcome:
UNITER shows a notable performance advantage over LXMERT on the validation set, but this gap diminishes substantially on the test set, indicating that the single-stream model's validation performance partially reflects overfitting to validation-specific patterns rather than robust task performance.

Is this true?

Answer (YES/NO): YES